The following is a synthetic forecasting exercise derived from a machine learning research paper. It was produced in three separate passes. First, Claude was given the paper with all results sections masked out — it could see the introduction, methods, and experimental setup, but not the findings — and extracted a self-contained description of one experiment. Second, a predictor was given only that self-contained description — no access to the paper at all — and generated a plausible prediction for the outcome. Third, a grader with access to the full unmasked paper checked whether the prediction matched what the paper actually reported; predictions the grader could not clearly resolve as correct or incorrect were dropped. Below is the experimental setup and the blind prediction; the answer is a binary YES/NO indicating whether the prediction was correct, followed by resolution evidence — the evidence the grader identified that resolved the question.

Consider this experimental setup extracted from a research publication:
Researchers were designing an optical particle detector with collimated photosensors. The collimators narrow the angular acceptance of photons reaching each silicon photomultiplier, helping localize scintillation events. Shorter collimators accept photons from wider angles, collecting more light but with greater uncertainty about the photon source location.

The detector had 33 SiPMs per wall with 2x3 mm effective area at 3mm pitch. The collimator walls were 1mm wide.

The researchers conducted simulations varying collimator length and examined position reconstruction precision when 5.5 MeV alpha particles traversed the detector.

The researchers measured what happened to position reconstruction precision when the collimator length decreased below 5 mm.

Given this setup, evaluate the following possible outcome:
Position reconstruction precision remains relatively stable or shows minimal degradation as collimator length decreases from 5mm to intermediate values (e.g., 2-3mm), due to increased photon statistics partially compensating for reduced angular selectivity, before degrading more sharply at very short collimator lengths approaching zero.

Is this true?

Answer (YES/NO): NO